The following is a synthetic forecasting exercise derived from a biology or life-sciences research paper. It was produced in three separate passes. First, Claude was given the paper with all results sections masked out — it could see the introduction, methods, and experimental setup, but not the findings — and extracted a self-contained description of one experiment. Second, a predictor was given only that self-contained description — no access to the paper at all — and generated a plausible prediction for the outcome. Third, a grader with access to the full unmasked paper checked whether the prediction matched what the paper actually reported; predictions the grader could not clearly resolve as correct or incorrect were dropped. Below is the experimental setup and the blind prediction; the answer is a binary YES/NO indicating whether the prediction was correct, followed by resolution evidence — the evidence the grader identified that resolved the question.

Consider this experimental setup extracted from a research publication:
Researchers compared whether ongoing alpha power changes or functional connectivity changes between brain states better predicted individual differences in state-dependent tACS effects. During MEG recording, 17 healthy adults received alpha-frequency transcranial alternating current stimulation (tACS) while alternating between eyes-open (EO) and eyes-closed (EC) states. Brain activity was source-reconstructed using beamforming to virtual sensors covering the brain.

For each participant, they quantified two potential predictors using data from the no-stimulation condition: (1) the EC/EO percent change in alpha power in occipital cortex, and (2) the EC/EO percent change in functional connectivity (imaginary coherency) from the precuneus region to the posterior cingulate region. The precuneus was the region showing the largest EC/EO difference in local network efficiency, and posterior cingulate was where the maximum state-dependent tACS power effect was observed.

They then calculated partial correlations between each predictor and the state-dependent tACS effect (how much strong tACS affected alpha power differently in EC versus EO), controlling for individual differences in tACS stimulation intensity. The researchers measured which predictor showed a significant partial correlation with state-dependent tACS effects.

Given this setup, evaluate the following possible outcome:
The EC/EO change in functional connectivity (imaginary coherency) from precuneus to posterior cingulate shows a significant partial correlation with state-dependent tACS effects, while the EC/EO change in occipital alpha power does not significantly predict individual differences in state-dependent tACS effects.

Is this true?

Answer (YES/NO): YES